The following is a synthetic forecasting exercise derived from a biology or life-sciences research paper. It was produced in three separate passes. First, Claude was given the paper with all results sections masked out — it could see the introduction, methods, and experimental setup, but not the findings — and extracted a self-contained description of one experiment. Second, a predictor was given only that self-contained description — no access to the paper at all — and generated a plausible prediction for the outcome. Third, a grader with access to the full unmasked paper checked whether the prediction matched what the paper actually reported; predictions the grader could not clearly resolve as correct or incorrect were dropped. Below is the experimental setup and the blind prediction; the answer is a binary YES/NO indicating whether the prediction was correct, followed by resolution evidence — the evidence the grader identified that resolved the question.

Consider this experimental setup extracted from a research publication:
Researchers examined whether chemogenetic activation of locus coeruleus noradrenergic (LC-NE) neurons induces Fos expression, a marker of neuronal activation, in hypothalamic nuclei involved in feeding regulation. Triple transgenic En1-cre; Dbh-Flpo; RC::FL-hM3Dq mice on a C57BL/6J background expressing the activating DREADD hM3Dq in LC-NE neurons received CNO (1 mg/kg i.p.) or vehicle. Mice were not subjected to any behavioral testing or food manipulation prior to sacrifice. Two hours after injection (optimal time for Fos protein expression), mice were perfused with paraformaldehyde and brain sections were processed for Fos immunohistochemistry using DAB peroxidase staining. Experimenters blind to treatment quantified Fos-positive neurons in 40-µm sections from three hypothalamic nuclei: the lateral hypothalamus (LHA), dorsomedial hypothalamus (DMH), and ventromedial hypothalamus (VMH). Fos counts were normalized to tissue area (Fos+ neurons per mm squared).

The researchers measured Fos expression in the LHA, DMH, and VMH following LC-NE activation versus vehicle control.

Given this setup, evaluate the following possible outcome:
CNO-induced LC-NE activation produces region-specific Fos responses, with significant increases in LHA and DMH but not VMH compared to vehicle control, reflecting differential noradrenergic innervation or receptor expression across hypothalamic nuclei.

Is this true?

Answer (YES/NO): NO